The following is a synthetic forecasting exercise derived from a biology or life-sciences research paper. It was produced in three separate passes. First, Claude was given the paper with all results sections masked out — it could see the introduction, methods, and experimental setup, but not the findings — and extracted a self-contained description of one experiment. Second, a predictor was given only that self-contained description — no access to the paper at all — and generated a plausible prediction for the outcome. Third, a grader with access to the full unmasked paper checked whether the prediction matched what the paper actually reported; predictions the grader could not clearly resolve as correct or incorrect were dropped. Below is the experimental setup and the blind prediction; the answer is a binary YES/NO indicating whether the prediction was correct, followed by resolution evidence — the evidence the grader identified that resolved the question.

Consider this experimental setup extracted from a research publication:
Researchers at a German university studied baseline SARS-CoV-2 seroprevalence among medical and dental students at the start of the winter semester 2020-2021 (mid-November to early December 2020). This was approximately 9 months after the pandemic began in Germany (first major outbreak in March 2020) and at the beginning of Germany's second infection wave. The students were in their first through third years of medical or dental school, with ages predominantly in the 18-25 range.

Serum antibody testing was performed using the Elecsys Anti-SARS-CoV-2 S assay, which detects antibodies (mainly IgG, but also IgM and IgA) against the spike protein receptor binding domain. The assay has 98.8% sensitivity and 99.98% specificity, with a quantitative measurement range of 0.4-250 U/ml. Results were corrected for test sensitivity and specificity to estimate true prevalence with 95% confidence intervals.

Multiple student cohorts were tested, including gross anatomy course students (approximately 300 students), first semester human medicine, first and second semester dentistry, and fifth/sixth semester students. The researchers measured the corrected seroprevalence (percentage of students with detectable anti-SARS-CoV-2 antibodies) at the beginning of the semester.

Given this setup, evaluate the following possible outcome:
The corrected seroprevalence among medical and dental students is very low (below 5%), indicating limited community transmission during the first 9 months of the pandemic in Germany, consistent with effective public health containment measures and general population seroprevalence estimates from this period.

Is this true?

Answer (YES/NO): NO